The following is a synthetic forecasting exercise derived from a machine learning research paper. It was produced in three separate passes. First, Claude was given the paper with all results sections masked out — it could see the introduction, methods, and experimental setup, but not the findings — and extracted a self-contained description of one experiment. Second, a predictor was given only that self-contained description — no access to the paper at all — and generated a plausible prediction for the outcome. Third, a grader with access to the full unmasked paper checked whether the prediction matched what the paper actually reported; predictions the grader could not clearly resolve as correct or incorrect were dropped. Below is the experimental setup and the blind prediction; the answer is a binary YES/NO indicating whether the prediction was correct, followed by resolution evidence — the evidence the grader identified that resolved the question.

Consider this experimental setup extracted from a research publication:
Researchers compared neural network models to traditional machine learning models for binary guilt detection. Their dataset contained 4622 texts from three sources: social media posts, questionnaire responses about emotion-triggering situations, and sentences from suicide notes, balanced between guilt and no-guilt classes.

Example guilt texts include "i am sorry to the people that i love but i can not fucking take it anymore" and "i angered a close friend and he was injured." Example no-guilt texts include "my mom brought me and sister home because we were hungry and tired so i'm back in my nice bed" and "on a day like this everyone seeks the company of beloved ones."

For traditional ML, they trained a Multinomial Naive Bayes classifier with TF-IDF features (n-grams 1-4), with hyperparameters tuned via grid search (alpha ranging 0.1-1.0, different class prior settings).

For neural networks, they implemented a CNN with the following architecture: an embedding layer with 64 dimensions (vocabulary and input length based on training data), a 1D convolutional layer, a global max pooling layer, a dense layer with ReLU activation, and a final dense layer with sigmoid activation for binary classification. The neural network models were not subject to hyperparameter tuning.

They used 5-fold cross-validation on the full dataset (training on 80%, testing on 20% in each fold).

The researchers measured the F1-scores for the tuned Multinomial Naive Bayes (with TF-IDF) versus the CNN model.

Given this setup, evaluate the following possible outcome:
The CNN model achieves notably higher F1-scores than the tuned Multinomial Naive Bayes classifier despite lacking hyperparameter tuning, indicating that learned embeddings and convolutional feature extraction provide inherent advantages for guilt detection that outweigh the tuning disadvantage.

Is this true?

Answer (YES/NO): NO